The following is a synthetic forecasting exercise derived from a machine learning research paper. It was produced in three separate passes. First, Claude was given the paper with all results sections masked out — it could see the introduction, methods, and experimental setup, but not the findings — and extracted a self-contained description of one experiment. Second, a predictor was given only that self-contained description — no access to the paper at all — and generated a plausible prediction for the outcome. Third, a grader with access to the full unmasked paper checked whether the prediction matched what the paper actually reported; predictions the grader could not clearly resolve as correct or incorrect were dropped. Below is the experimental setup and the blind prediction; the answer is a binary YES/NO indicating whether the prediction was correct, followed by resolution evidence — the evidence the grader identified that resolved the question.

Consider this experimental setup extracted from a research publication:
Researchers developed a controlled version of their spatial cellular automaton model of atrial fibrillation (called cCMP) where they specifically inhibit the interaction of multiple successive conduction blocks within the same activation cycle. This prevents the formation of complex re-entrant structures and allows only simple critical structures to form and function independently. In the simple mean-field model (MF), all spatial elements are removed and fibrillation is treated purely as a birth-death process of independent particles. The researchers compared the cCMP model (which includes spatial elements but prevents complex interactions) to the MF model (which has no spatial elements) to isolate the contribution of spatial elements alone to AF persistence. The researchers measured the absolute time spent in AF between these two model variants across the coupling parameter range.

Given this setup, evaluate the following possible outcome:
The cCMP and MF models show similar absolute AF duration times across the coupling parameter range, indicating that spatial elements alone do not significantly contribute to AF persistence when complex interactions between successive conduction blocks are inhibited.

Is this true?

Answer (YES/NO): YES